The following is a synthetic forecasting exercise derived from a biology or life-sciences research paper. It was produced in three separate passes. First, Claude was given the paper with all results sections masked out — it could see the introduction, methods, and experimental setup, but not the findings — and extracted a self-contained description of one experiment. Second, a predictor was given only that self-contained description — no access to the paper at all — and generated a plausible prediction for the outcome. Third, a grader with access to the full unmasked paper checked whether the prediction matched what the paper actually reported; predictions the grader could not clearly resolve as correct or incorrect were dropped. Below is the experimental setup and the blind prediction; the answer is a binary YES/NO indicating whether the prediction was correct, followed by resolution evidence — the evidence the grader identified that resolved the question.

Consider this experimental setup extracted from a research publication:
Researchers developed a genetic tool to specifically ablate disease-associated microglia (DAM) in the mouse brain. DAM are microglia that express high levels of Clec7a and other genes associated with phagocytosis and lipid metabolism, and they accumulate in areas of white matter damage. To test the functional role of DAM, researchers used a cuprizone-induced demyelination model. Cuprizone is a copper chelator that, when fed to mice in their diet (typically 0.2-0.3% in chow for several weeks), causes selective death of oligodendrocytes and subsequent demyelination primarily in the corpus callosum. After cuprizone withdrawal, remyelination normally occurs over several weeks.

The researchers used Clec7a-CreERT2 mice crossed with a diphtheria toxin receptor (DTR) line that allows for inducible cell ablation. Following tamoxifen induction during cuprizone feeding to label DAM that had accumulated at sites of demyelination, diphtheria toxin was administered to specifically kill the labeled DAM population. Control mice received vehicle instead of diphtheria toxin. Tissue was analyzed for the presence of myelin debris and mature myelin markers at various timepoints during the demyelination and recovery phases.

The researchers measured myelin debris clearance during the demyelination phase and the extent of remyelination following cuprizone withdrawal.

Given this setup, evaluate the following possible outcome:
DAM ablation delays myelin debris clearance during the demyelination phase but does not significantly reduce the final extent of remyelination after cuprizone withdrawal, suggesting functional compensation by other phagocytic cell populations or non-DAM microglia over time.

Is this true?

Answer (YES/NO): NO